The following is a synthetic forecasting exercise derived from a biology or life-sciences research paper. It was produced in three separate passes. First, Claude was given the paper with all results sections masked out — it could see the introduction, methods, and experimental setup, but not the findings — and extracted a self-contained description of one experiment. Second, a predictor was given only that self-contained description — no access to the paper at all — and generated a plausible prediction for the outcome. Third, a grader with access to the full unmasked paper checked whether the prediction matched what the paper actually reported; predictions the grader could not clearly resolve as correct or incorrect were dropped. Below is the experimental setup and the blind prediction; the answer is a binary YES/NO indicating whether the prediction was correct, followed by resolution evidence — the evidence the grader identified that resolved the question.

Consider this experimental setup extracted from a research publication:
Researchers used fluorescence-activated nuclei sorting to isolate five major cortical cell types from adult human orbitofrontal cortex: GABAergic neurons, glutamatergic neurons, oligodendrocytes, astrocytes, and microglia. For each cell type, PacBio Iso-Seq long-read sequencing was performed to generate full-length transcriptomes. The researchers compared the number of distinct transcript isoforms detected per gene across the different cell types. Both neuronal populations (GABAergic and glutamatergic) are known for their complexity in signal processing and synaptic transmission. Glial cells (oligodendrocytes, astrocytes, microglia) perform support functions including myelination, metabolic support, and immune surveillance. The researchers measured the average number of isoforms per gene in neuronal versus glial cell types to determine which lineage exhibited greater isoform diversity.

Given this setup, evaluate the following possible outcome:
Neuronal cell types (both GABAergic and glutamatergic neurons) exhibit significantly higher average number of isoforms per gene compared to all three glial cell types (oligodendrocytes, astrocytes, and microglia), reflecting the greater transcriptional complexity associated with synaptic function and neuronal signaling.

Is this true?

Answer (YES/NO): NO